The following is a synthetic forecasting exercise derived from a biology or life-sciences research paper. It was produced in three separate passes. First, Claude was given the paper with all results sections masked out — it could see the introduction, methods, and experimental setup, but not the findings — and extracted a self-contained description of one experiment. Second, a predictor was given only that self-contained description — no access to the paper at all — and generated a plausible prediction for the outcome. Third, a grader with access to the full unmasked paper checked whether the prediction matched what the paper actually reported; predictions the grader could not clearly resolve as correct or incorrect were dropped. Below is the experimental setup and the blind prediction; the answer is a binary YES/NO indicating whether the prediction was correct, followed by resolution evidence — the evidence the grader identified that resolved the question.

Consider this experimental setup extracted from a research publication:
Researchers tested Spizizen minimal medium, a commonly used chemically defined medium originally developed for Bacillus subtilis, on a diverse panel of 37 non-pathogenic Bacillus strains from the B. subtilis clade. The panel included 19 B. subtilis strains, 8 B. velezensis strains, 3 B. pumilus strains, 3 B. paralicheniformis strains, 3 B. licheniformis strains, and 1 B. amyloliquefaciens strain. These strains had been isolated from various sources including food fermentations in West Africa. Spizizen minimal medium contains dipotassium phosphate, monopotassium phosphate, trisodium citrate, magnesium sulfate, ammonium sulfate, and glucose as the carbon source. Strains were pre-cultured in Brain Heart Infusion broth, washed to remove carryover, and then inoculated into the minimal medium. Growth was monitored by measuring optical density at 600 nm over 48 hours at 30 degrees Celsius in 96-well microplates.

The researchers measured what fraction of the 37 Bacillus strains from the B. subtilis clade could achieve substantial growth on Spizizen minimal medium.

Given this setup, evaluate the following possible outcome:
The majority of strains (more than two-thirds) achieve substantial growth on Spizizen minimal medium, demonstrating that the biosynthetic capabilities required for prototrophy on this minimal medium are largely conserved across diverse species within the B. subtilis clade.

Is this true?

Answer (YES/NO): NO